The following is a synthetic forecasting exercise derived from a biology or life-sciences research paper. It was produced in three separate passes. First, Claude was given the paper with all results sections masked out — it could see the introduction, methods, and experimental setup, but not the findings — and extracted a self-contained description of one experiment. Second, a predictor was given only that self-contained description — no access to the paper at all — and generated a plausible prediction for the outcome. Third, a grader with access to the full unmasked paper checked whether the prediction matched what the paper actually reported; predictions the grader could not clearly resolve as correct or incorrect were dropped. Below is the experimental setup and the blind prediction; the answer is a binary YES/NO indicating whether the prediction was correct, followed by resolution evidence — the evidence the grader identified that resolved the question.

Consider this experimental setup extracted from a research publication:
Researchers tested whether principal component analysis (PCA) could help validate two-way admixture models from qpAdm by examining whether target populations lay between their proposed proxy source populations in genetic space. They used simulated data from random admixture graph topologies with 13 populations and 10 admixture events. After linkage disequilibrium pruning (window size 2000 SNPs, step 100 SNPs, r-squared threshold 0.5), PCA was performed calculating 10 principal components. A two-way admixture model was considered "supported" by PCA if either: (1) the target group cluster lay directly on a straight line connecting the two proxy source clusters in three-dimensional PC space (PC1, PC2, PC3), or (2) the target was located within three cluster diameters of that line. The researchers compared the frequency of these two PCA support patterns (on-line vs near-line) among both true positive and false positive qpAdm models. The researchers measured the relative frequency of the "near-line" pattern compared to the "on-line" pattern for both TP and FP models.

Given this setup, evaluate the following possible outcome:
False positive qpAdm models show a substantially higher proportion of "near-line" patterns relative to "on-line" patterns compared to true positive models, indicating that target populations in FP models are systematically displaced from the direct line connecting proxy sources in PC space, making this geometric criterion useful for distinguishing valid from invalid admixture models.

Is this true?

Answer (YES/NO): NO